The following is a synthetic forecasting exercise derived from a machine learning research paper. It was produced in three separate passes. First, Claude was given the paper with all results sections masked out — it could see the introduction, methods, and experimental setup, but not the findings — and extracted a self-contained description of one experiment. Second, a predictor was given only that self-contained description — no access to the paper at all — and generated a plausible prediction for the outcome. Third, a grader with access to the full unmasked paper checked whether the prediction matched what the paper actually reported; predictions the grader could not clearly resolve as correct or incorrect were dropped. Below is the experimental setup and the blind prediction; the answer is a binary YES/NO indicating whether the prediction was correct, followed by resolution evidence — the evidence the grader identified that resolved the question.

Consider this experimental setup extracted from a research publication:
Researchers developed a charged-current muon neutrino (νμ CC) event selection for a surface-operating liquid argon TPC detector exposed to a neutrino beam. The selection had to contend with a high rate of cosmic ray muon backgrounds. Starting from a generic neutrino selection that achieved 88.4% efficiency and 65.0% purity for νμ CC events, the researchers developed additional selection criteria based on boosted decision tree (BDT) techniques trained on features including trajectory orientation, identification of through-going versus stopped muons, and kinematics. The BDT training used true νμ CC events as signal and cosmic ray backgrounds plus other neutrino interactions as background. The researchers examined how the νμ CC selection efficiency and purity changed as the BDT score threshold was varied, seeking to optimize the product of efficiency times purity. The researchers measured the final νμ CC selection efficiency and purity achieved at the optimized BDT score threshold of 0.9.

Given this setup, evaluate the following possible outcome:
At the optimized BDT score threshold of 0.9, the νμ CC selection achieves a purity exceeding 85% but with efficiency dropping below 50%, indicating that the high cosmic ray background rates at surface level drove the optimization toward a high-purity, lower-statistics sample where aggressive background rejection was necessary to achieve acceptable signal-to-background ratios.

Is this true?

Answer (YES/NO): NO